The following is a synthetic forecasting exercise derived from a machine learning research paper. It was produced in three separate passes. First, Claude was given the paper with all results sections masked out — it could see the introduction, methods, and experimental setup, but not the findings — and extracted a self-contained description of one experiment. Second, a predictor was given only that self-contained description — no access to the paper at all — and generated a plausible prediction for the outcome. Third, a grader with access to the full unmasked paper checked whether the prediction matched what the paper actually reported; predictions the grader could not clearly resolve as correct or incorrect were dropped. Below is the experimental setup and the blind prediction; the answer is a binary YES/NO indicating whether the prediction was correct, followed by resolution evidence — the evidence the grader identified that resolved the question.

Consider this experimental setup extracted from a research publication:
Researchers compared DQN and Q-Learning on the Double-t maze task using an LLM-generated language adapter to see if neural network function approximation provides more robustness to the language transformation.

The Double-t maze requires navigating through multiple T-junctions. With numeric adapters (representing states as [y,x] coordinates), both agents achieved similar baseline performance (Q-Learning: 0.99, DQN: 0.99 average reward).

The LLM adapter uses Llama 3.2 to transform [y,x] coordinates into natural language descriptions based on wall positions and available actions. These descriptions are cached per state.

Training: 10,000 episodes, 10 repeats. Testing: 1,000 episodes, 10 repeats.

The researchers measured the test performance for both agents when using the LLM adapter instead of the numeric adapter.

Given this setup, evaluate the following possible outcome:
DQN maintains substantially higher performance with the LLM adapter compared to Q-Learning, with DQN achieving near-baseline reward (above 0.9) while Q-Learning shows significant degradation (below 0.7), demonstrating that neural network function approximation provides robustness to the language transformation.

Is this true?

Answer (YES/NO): NO